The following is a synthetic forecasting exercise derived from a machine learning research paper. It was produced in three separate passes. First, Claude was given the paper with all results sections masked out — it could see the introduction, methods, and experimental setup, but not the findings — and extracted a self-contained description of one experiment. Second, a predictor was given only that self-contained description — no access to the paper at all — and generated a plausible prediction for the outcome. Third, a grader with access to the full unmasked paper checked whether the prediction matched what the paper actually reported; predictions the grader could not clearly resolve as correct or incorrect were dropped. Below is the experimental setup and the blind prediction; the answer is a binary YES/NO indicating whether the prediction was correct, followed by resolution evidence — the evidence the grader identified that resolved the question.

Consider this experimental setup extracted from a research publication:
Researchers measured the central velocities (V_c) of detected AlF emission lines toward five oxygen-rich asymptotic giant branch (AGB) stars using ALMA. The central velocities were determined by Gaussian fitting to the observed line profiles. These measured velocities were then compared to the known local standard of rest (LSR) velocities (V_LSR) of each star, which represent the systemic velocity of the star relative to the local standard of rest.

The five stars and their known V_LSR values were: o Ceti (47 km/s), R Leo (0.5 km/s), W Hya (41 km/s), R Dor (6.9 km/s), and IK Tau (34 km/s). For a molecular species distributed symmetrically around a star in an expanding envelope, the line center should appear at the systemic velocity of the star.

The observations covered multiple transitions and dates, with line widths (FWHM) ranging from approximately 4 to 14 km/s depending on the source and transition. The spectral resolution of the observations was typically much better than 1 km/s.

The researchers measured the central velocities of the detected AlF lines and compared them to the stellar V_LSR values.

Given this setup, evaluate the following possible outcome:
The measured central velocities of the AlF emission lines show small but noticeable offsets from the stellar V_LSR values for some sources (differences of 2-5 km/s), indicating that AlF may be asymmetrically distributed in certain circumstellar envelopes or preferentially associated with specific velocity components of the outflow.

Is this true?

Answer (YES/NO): NO